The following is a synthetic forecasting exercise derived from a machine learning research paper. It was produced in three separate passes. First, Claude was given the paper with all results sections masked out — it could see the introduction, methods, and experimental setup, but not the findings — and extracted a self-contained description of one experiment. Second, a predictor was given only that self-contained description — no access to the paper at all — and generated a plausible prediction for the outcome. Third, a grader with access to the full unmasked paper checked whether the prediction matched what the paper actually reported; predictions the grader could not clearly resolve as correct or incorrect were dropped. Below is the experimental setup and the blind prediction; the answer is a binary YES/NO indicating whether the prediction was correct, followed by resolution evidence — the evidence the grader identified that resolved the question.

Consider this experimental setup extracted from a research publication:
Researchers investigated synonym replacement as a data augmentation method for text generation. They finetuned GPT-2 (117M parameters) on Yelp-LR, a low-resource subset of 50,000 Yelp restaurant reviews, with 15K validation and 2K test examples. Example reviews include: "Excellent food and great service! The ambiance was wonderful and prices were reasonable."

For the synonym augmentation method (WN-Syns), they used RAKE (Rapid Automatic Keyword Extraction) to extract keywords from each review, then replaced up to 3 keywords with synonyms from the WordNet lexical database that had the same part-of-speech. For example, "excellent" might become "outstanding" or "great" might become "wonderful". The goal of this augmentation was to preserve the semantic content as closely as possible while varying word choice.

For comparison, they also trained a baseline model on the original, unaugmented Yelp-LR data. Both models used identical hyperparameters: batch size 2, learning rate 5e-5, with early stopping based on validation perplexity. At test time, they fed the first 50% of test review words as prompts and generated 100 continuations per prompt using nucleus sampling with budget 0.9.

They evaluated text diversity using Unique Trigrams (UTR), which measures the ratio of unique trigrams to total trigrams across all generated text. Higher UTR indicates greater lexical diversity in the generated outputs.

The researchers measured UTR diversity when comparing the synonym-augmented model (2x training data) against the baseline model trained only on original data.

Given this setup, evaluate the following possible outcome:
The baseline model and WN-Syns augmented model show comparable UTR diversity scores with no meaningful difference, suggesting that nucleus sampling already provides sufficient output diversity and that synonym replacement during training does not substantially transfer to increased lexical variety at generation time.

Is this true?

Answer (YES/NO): NO